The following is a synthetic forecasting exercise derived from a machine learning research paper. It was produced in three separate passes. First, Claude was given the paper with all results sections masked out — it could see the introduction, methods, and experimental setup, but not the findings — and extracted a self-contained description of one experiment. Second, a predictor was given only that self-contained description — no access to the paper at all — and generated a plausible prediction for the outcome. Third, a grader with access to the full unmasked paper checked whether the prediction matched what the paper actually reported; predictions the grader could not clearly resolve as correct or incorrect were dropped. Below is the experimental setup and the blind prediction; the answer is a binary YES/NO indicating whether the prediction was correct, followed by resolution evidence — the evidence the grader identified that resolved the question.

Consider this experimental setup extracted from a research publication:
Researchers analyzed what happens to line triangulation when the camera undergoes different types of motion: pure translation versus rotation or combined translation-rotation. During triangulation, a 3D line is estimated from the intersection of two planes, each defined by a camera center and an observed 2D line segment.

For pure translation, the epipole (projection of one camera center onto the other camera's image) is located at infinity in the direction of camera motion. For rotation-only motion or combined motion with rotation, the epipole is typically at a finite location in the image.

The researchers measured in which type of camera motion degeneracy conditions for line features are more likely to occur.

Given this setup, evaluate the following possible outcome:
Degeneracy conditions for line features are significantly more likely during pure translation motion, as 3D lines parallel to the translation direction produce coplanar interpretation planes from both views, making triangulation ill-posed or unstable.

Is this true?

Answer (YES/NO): YES